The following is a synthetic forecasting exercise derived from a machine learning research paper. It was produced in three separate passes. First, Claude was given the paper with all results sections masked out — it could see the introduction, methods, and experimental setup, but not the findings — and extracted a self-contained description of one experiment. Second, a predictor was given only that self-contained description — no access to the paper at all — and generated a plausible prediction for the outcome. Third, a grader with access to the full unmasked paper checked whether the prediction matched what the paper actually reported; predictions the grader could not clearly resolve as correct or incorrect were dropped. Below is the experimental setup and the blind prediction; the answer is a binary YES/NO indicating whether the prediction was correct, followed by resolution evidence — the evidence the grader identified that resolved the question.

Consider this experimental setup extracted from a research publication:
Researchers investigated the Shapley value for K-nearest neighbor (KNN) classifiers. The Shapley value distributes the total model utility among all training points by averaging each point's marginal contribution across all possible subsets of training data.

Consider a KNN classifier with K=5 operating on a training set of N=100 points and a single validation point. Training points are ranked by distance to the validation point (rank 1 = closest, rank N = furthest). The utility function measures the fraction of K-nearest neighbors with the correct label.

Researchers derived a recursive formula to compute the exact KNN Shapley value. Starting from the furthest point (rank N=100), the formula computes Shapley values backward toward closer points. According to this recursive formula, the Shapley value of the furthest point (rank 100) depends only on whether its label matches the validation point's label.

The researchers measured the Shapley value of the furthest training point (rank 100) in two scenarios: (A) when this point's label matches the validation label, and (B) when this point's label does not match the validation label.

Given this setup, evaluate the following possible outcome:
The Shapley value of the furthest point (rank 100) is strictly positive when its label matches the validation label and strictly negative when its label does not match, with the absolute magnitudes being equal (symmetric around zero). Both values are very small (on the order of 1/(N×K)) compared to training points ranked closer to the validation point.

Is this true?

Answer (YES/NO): NO